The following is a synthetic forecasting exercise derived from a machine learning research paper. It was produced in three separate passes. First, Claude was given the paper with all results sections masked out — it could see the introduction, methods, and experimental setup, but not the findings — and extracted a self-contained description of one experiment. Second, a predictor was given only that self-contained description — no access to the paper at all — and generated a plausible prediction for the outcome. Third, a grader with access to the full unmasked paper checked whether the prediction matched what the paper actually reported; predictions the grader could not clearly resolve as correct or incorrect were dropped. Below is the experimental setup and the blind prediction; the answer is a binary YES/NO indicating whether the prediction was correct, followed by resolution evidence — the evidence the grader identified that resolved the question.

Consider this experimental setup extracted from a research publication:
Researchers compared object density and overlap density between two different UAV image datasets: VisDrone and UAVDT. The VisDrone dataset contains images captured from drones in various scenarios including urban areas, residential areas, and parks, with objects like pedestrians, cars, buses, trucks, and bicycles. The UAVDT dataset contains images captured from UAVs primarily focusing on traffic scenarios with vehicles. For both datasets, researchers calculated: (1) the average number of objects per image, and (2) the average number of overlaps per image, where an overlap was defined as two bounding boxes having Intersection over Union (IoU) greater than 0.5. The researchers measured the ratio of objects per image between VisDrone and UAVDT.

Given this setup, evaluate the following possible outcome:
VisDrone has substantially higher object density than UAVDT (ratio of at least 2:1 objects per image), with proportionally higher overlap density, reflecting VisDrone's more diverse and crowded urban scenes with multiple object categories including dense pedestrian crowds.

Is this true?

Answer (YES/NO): NO